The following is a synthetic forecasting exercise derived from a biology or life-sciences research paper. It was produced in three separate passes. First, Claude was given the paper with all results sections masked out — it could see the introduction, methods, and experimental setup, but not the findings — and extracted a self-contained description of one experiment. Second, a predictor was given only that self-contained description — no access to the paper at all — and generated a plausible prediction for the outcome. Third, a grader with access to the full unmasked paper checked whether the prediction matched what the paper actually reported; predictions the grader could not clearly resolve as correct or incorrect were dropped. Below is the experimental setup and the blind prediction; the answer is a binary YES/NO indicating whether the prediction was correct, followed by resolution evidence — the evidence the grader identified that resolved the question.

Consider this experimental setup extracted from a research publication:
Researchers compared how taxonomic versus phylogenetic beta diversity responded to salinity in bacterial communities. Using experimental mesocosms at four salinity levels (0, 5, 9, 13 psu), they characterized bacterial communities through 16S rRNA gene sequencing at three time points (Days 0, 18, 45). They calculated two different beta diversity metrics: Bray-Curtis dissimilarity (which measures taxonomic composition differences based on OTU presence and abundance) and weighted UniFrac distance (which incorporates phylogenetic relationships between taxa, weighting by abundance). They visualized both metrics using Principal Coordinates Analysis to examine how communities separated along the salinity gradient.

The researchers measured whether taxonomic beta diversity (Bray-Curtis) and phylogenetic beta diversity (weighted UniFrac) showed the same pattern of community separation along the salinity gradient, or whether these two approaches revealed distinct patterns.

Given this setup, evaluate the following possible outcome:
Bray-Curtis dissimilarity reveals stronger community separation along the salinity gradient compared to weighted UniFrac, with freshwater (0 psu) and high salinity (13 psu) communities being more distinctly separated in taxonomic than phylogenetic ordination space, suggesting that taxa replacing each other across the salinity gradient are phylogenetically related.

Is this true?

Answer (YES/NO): YES